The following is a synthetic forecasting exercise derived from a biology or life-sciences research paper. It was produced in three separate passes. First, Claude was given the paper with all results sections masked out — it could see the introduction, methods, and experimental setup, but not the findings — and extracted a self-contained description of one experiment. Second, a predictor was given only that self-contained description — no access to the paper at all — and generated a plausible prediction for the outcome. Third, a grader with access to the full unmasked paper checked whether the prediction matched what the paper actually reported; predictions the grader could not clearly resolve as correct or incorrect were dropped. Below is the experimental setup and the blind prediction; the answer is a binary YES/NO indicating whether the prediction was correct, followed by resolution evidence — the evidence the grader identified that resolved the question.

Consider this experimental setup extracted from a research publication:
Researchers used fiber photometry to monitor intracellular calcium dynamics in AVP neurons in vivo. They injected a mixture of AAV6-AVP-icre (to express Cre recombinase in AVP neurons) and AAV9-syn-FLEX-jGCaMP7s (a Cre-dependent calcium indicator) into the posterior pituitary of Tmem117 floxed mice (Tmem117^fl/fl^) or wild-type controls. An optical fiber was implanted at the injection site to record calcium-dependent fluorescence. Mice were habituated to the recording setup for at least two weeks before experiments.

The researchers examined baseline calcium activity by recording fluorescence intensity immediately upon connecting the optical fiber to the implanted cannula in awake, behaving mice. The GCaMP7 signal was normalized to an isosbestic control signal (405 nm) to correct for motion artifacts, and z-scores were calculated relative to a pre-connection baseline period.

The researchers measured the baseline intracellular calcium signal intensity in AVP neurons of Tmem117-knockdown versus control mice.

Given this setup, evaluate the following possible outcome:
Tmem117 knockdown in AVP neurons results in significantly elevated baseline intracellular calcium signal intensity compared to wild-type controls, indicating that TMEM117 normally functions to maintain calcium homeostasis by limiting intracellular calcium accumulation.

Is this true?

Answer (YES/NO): YES